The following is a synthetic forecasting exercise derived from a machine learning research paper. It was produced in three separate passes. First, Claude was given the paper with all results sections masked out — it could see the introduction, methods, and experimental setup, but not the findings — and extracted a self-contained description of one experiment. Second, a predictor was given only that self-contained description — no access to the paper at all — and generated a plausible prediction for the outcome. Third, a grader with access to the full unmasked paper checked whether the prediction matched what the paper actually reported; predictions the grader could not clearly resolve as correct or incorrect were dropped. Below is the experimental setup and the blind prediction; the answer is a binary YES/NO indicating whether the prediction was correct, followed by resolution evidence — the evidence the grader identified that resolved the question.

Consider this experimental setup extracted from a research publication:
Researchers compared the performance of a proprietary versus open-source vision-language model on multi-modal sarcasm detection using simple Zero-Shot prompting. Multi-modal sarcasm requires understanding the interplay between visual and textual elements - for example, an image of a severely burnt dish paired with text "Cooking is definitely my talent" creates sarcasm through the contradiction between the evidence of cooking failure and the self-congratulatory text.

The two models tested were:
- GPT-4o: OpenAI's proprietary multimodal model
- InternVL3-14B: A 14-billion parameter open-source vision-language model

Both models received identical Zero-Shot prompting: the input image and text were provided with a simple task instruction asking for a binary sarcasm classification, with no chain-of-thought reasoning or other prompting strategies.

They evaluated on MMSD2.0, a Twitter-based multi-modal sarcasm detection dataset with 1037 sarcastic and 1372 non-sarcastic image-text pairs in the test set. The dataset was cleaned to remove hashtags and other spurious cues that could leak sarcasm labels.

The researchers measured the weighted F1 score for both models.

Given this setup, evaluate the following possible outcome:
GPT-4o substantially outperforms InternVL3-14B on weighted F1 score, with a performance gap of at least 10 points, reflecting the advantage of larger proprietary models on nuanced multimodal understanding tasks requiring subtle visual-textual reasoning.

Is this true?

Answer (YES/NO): NO